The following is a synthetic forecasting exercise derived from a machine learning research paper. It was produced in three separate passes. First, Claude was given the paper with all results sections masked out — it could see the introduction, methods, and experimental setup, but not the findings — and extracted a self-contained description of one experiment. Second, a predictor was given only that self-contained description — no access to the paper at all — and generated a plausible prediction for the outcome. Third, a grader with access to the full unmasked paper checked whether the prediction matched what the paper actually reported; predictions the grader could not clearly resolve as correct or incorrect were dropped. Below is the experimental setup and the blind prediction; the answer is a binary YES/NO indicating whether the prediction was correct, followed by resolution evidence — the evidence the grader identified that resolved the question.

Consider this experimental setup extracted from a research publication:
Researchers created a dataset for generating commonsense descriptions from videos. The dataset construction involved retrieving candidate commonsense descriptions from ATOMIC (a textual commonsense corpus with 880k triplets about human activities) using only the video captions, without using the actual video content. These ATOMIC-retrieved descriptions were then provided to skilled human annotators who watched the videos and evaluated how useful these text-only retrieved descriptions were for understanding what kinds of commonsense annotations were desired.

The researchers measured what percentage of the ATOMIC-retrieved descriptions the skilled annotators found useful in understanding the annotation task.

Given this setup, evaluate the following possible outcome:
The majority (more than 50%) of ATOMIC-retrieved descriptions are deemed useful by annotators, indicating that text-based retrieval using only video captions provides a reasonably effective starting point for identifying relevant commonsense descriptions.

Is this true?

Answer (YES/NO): YES